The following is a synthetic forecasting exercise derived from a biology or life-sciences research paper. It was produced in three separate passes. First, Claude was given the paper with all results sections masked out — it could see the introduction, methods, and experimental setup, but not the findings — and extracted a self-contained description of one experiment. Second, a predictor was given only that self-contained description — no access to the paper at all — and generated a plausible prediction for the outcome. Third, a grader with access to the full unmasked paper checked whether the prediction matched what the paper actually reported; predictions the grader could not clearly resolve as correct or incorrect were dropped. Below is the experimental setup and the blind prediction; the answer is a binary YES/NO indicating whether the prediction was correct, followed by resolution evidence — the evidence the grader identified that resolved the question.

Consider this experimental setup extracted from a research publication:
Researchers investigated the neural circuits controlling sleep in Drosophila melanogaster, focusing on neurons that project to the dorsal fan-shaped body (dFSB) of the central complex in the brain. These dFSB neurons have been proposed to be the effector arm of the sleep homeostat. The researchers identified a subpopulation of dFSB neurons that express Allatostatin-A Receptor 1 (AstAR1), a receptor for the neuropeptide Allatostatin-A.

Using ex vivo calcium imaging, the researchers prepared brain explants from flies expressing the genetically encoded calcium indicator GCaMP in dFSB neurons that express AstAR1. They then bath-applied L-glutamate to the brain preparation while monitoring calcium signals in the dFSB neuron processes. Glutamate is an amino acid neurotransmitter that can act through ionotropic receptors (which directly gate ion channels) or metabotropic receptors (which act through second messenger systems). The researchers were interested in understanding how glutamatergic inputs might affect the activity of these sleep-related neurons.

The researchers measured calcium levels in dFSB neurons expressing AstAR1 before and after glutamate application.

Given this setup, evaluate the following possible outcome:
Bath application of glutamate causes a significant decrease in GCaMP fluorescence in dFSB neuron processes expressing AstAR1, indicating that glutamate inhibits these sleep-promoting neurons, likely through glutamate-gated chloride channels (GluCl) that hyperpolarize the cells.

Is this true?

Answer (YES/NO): NO